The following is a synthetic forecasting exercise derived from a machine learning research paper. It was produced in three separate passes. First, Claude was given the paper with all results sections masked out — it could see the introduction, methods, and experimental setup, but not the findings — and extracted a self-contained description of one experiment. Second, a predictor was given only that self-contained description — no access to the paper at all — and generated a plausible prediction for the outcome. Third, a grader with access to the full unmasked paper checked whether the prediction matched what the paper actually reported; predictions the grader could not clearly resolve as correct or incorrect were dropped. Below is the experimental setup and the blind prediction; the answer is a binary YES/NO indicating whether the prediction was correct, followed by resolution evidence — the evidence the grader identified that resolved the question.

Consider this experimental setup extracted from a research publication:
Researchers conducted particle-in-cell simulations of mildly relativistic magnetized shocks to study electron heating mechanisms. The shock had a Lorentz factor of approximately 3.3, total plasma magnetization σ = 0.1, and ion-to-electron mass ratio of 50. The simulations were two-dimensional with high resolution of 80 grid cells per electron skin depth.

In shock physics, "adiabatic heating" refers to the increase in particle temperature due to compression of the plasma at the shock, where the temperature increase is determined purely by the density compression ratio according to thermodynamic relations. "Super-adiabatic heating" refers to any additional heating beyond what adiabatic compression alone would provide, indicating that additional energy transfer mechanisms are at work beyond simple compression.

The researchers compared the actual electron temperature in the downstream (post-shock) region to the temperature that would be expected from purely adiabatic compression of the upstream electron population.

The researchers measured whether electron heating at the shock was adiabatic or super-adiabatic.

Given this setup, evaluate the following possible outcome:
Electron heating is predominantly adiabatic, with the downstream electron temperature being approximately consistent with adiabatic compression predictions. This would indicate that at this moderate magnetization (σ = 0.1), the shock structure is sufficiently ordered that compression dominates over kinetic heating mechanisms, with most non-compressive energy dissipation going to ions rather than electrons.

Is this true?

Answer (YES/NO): NO